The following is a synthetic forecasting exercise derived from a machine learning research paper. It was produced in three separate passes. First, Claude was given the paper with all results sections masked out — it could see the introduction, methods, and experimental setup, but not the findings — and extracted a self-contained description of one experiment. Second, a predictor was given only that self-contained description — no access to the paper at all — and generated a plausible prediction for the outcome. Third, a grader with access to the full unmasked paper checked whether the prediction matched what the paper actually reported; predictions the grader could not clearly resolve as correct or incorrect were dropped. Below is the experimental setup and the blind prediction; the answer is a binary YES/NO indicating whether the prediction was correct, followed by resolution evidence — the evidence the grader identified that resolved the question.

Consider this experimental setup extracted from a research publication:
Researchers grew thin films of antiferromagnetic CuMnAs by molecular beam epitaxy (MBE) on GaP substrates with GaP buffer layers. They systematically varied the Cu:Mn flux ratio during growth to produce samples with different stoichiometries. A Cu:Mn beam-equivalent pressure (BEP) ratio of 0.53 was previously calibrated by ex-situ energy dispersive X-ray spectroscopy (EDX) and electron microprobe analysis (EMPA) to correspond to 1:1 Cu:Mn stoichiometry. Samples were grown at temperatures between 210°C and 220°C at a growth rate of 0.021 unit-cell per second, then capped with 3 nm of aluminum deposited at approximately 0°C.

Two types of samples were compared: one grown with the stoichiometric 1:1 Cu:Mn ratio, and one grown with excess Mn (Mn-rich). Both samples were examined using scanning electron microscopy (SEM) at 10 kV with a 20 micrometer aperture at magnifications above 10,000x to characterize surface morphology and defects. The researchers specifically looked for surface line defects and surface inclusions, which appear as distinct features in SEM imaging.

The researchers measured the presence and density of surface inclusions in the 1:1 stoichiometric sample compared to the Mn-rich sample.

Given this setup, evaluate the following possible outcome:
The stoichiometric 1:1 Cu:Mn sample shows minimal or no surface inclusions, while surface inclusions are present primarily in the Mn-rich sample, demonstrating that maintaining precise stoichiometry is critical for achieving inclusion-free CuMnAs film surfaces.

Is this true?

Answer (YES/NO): YES